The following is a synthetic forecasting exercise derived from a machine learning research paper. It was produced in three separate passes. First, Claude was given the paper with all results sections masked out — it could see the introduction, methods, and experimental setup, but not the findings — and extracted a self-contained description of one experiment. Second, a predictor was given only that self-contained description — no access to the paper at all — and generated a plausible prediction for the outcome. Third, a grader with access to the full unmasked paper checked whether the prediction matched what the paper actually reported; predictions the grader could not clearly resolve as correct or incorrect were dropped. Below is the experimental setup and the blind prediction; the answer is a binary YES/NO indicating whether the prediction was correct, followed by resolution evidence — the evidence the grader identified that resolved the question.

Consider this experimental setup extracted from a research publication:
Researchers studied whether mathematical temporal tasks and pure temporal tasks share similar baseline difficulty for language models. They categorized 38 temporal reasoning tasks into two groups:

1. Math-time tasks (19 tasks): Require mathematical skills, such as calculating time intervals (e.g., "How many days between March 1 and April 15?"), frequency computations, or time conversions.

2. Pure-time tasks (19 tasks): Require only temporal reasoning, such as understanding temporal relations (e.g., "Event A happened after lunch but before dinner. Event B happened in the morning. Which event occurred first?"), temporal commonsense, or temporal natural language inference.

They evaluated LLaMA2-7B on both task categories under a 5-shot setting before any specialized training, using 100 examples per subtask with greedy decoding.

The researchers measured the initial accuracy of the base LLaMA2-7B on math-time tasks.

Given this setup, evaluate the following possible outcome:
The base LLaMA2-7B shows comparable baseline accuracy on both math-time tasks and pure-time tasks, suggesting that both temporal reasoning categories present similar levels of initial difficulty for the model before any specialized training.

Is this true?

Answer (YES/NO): YES